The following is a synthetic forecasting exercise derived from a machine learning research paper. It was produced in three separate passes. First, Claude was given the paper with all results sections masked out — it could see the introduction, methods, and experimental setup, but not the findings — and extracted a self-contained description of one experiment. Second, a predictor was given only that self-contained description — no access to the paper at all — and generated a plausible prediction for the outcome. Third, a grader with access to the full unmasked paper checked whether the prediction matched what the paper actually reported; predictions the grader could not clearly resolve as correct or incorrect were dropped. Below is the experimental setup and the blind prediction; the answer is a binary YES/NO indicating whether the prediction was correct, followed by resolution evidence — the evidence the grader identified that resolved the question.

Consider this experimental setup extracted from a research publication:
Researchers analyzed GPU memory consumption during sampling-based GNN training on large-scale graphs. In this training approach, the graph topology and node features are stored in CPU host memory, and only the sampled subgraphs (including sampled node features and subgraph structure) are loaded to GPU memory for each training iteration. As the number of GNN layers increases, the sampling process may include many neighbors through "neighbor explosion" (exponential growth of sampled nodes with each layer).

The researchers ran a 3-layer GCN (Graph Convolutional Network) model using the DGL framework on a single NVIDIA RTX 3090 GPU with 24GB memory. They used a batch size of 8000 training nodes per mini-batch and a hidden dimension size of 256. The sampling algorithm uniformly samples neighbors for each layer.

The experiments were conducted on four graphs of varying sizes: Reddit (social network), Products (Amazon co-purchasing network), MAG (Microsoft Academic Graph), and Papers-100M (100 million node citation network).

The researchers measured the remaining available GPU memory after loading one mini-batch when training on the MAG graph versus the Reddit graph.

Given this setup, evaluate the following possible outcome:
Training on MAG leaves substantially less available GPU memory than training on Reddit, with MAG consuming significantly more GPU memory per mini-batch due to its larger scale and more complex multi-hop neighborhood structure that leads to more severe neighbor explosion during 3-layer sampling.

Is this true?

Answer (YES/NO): YES